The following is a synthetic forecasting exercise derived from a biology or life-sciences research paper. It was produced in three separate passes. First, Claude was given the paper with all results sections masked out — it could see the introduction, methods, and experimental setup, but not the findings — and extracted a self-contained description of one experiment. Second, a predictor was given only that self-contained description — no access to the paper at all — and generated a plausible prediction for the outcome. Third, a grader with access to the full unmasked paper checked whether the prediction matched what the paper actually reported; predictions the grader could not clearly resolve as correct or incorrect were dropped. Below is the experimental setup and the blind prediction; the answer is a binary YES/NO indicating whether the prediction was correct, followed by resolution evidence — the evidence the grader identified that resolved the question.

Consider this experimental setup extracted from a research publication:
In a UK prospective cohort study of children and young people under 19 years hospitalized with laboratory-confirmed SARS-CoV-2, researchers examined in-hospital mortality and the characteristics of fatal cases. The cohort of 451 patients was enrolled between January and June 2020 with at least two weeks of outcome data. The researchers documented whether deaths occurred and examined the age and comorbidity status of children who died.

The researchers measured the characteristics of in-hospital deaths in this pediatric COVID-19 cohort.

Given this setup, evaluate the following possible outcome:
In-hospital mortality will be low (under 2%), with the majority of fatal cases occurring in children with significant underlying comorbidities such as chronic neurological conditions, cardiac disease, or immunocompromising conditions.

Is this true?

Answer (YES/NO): YES